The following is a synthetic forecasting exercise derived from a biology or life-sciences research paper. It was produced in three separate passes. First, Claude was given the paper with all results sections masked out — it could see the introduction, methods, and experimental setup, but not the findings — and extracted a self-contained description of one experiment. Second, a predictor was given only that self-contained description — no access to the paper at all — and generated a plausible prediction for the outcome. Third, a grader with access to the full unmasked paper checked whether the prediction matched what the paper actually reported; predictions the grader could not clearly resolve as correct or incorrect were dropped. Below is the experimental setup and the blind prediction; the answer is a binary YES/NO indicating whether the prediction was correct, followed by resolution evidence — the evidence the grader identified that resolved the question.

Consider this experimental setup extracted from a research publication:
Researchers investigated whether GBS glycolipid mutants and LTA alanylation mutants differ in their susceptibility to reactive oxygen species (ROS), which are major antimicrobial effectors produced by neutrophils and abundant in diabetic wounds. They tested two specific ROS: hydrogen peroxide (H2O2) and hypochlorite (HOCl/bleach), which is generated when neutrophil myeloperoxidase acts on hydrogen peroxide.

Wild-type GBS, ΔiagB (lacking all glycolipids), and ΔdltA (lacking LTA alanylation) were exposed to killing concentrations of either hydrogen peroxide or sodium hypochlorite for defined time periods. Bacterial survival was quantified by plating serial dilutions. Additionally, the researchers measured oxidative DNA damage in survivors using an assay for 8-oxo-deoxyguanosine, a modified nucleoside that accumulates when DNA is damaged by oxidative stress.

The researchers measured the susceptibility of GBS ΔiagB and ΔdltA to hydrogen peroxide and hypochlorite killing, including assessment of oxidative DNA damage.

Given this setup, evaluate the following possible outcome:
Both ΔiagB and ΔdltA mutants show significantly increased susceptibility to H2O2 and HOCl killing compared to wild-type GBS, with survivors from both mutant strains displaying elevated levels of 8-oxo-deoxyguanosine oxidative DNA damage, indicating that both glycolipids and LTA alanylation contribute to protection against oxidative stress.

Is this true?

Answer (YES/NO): NO